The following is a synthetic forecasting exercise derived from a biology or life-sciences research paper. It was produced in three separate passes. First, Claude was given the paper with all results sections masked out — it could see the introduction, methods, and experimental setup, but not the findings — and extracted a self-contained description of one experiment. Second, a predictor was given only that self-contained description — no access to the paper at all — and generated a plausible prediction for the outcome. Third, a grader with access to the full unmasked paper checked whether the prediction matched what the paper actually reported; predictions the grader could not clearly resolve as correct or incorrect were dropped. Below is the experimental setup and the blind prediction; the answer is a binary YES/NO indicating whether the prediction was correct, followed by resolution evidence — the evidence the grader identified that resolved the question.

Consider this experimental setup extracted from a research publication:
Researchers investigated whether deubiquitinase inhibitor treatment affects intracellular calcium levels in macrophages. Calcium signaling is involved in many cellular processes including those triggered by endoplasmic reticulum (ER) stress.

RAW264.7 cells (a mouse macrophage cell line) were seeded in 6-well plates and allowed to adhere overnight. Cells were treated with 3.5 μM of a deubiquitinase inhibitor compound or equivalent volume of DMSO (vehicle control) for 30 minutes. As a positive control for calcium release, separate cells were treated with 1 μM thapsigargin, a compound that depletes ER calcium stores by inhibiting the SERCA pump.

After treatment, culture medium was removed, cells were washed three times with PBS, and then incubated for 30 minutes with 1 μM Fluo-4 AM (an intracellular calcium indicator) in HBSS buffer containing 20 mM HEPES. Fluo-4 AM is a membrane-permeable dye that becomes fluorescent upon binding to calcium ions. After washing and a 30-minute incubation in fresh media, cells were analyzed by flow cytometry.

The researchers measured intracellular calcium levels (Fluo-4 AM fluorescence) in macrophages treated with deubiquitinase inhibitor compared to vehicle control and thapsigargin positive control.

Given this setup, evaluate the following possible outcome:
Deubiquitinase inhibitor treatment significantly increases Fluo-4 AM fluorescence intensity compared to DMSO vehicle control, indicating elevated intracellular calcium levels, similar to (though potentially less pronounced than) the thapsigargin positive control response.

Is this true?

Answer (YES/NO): YES